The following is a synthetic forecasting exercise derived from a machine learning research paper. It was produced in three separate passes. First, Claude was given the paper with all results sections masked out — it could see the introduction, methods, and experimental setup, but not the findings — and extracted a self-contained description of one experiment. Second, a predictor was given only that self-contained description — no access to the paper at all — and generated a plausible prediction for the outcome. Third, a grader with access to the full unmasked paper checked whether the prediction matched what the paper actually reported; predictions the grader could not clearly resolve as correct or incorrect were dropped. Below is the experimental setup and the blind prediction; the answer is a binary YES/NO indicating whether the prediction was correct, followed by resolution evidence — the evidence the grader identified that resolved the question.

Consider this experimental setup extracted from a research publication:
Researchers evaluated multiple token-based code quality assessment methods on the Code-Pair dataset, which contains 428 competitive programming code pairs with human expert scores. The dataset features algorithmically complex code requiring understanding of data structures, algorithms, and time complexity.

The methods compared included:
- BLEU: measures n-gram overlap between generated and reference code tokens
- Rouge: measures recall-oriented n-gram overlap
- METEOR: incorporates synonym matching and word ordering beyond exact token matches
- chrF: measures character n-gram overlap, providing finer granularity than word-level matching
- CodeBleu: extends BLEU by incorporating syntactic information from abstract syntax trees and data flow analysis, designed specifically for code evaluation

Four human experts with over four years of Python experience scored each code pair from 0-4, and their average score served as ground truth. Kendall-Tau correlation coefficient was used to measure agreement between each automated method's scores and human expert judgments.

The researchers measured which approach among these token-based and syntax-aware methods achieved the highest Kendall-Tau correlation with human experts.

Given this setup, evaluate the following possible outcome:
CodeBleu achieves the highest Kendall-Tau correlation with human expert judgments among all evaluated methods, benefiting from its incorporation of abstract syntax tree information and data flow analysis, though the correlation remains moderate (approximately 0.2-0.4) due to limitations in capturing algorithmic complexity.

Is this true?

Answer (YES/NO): NO